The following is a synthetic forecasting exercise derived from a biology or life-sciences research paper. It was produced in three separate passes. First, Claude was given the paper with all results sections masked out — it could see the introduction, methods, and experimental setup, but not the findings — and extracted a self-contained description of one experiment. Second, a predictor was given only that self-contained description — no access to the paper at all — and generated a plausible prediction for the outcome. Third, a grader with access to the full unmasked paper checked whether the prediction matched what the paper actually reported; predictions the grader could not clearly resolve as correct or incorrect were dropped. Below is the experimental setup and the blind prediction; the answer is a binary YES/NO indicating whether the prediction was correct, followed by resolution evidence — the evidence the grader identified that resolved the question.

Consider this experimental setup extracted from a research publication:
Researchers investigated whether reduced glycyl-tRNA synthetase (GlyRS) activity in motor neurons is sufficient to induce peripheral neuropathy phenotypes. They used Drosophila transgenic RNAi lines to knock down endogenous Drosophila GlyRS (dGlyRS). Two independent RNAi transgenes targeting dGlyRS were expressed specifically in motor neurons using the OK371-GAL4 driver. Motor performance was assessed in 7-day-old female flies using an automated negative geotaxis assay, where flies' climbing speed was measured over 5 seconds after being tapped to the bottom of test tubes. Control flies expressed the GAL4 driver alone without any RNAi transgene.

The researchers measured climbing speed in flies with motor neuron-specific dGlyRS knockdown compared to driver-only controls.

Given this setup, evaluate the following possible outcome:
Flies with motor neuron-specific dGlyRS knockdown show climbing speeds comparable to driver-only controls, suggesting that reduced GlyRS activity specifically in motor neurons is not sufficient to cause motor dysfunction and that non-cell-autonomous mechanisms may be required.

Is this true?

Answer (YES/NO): NO